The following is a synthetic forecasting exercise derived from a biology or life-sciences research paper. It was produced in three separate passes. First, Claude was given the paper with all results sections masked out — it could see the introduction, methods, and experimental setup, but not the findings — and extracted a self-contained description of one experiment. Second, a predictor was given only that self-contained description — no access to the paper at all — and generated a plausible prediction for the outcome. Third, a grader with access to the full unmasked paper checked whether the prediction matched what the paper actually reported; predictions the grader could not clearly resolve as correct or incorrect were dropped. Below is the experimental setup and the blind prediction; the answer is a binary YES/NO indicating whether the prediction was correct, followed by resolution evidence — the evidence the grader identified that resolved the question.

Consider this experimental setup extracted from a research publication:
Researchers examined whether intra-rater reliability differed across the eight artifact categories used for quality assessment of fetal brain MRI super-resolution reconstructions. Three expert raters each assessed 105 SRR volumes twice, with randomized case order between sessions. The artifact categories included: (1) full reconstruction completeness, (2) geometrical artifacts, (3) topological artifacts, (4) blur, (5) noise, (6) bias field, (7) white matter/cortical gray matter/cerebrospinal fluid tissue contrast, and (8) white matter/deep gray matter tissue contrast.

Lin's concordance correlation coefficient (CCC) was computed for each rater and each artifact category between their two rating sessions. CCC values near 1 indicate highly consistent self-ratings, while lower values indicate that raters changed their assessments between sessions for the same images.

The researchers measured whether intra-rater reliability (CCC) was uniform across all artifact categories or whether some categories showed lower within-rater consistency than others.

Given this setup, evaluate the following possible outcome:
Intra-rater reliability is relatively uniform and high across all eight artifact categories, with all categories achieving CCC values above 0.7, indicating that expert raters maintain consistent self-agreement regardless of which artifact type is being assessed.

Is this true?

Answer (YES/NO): NO